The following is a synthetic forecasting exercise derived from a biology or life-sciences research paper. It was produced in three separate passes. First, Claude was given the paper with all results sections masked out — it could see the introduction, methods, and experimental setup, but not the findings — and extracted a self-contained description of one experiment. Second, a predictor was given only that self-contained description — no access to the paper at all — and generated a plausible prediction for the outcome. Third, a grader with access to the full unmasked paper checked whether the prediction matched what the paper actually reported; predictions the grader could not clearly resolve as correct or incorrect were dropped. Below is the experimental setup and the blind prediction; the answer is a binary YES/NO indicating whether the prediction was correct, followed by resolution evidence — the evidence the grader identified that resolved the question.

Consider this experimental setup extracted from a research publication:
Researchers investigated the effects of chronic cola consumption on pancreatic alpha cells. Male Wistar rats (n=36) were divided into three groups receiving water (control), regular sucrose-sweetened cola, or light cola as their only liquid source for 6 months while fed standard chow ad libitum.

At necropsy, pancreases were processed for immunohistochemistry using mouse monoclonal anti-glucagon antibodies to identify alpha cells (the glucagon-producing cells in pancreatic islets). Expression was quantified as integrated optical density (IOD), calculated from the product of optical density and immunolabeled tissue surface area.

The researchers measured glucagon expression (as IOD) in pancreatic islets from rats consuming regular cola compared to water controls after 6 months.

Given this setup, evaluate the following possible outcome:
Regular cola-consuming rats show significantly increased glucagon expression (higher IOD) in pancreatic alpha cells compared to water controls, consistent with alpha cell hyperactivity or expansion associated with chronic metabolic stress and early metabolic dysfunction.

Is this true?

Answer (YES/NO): YES